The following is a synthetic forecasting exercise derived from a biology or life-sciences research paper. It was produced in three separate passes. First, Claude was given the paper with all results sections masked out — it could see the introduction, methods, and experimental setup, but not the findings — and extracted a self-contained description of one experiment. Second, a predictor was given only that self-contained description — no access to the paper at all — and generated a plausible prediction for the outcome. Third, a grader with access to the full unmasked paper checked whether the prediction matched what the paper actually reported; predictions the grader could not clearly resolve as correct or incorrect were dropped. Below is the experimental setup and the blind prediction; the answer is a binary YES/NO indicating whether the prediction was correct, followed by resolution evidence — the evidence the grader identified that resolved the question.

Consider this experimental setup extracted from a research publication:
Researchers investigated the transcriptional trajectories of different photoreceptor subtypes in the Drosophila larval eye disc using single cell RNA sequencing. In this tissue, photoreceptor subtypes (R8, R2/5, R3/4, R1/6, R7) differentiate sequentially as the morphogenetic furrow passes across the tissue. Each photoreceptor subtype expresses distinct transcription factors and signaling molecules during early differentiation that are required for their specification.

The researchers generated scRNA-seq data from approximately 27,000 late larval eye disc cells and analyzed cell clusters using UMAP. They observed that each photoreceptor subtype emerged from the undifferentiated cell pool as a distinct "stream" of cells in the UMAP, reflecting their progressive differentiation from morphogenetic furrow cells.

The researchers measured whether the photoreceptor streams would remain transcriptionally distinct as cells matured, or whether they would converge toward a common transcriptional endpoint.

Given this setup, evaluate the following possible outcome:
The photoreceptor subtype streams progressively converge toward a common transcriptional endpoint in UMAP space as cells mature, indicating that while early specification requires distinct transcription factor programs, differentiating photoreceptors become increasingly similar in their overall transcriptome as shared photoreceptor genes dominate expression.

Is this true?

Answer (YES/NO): YES